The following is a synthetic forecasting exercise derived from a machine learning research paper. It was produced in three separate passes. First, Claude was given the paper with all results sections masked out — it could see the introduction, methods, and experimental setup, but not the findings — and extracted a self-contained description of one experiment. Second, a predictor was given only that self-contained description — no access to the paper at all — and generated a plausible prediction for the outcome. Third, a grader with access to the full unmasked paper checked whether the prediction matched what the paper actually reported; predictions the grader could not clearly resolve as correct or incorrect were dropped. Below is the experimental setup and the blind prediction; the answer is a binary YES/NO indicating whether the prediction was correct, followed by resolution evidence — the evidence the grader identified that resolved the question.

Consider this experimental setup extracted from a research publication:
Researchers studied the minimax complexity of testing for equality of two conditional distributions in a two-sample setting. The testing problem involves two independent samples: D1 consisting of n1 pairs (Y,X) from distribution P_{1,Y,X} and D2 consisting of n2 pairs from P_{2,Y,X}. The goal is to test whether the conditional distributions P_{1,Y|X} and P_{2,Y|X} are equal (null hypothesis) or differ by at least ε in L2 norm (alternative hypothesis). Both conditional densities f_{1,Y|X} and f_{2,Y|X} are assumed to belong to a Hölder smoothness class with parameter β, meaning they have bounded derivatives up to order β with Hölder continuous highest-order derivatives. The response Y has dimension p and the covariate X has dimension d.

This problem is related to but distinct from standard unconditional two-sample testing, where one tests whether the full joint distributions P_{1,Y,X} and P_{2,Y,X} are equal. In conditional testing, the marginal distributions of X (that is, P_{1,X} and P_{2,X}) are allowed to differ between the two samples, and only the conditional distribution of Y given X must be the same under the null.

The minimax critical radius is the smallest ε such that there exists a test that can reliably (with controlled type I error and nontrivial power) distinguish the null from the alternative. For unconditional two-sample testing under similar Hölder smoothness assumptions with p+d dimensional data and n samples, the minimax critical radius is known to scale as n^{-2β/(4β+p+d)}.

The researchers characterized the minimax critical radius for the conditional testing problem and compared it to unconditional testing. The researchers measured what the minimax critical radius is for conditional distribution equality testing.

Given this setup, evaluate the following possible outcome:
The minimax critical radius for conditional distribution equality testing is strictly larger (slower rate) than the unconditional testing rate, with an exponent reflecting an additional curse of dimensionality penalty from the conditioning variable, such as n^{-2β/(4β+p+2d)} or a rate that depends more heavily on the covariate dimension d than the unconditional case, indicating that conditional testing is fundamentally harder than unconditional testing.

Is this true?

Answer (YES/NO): NO